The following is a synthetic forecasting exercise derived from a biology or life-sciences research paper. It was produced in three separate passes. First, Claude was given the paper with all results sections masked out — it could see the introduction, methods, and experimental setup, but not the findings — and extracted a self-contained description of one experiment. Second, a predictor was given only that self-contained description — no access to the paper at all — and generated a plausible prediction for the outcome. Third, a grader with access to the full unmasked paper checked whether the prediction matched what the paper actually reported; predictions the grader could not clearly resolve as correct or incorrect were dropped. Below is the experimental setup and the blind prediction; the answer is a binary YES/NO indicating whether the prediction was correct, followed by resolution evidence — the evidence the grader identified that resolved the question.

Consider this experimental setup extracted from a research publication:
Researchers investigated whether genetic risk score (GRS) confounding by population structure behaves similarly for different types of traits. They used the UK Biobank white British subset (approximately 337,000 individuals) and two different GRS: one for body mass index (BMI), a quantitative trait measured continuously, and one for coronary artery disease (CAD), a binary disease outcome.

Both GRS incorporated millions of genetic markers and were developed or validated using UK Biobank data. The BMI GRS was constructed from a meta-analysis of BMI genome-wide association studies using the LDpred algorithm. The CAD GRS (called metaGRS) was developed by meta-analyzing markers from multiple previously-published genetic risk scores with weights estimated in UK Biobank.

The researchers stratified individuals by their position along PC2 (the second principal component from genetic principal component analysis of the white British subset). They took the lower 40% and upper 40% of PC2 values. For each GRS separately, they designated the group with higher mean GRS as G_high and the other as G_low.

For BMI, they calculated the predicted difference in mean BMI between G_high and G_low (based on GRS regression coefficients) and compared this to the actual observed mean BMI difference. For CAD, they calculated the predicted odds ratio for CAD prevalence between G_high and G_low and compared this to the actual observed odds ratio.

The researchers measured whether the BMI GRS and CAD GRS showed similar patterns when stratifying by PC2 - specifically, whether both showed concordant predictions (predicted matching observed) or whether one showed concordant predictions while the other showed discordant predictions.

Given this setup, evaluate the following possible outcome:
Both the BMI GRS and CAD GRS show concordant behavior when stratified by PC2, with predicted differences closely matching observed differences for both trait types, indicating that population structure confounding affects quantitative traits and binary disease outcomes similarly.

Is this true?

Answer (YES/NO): NO